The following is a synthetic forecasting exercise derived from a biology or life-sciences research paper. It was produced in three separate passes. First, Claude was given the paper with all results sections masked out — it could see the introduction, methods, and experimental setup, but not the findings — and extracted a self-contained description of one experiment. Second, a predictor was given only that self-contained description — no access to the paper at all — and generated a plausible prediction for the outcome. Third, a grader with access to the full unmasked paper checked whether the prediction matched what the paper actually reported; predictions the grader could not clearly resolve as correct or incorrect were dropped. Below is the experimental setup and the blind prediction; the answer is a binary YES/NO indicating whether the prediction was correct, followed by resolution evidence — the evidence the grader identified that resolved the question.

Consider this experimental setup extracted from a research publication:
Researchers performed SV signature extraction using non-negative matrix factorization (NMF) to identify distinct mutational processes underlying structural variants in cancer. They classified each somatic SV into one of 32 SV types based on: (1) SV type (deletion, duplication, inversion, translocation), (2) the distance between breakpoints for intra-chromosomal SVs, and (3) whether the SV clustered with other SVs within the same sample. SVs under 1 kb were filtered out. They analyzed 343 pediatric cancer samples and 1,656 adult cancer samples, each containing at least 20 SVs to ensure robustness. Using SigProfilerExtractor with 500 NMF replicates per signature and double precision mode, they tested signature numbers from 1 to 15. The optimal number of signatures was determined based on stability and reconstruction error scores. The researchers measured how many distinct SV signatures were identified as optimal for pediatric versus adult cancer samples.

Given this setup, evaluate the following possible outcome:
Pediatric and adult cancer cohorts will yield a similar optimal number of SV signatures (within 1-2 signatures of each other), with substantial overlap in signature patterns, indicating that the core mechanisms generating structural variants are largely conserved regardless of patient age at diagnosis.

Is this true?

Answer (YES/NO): YES